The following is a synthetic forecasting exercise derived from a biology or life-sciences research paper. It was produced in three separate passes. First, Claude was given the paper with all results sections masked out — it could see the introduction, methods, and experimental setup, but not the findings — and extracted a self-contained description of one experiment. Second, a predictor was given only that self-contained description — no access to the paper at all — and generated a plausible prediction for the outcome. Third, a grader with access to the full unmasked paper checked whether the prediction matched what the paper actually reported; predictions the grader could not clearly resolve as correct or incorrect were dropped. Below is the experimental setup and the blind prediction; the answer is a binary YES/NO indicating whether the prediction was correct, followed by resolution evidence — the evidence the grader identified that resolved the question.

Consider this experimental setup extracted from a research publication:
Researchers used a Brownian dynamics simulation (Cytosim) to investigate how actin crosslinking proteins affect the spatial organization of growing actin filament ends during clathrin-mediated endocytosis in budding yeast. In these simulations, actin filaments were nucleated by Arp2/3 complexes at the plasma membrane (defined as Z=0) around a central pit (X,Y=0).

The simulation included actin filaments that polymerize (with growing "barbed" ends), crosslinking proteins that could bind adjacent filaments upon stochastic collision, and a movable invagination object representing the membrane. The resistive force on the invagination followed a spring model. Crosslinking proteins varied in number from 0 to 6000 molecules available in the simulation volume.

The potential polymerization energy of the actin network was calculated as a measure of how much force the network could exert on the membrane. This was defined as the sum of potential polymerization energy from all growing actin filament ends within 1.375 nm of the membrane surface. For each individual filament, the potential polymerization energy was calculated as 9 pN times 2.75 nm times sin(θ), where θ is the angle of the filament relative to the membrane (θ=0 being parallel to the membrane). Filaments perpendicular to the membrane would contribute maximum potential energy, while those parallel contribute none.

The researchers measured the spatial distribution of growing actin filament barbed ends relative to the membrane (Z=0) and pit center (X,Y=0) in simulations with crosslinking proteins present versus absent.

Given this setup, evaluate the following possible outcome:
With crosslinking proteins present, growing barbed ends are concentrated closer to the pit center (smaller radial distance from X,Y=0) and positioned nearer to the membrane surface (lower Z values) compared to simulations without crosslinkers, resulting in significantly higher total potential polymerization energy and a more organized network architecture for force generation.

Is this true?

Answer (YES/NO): YES